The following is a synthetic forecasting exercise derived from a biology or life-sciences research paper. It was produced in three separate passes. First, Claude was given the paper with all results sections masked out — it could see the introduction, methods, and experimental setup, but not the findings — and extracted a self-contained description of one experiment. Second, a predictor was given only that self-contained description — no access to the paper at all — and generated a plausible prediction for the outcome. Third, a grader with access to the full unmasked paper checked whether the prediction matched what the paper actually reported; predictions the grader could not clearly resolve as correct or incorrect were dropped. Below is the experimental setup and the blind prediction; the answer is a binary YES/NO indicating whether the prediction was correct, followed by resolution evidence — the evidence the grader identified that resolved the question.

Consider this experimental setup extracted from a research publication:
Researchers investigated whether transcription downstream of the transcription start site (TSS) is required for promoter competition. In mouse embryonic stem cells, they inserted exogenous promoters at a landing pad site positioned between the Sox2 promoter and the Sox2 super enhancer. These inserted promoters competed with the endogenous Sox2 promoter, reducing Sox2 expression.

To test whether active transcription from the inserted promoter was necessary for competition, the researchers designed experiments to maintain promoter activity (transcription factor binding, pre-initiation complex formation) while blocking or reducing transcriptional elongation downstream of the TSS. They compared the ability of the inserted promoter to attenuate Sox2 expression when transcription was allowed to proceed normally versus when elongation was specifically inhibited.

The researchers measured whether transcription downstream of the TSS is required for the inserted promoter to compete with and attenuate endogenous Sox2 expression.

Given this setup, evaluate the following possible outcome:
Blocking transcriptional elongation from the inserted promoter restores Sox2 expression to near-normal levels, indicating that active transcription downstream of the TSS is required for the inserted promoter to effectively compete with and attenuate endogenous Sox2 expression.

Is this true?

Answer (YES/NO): YES